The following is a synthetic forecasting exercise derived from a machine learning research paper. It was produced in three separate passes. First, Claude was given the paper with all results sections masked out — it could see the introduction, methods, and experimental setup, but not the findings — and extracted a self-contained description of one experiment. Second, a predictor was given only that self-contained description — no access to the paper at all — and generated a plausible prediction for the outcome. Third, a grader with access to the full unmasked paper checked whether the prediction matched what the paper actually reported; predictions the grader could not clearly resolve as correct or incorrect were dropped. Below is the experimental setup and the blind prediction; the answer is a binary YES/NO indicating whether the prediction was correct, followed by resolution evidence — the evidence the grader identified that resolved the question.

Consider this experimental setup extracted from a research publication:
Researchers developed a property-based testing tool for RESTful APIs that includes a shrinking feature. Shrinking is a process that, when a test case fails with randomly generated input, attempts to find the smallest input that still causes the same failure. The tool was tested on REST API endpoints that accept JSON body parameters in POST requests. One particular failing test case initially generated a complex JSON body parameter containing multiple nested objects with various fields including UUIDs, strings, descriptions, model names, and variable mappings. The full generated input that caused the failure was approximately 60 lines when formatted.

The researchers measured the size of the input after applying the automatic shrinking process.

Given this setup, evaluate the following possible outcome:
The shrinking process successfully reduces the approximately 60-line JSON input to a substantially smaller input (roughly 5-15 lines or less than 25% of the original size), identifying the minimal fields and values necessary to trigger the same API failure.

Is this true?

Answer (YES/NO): YES